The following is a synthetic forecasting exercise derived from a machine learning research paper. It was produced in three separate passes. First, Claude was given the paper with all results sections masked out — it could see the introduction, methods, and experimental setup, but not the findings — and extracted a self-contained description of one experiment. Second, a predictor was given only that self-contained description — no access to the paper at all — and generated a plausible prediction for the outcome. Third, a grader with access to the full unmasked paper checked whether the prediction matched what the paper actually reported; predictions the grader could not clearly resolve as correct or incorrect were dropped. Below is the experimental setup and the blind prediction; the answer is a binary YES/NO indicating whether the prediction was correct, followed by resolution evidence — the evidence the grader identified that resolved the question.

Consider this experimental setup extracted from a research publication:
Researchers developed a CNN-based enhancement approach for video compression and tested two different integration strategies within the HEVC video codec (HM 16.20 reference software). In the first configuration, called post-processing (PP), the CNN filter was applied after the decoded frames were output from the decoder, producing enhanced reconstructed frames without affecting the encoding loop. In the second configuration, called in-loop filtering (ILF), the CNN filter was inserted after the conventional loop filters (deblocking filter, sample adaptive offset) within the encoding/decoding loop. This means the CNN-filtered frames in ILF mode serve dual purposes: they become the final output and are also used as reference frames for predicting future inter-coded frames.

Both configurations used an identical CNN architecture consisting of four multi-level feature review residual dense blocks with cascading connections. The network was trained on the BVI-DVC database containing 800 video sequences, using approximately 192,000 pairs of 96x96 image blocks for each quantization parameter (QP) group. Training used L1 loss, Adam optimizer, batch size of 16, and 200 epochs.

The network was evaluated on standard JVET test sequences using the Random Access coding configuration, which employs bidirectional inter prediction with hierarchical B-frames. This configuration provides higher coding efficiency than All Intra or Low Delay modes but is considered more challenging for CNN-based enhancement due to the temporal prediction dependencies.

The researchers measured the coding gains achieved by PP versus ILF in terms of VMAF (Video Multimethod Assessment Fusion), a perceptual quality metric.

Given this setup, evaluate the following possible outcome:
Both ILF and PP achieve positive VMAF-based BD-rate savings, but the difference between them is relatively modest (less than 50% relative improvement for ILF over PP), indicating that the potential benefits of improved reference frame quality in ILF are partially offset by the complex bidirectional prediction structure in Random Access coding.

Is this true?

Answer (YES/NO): NO